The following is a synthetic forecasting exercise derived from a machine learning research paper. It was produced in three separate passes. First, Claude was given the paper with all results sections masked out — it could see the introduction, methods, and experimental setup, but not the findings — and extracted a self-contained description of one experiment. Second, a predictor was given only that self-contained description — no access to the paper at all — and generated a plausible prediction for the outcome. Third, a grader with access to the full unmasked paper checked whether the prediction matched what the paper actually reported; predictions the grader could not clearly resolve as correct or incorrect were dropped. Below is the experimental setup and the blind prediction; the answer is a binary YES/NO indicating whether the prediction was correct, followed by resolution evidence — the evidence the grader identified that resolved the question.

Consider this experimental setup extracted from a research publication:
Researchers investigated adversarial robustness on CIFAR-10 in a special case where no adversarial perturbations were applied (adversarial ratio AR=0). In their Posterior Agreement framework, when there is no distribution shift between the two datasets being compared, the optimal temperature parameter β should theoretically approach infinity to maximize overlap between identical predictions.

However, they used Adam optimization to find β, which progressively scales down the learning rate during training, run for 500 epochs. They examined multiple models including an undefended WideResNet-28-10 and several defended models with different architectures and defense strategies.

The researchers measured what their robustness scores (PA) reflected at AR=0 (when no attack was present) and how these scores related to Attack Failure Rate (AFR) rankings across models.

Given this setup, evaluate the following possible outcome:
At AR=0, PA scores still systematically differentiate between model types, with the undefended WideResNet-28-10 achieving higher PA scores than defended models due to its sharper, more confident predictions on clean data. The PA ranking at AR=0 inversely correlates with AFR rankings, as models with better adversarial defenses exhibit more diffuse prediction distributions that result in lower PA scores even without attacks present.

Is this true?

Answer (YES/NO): NO